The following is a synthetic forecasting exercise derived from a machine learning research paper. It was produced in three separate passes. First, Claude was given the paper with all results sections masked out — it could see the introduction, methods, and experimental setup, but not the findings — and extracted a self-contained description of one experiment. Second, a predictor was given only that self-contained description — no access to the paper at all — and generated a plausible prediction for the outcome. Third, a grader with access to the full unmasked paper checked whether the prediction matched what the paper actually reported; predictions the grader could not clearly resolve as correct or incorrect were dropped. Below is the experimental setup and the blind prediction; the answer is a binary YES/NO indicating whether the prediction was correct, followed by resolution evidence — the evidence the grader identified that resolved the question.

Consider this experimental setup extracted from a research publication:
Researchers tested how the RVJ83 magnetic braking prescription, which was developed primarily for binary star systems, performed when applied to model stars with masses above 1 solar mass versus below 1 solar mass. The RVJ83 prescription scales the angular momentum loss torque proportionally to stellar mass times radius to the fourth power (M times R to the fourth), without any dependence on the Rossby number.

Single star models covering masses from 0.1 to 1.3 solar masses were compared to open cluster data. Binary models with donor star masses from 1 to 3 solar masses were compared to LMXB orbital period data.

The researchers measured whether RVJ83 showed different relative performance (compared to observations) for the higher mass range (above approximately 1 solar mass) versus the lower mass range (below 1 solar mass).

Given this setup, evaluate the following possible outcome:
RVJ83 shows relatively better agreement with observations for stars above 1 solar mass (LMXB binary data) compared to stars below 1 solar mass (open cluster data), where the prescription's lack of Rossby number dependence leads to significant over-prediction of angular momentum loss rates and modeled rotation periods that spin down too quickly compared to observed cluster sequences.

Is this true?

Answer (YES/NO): NO